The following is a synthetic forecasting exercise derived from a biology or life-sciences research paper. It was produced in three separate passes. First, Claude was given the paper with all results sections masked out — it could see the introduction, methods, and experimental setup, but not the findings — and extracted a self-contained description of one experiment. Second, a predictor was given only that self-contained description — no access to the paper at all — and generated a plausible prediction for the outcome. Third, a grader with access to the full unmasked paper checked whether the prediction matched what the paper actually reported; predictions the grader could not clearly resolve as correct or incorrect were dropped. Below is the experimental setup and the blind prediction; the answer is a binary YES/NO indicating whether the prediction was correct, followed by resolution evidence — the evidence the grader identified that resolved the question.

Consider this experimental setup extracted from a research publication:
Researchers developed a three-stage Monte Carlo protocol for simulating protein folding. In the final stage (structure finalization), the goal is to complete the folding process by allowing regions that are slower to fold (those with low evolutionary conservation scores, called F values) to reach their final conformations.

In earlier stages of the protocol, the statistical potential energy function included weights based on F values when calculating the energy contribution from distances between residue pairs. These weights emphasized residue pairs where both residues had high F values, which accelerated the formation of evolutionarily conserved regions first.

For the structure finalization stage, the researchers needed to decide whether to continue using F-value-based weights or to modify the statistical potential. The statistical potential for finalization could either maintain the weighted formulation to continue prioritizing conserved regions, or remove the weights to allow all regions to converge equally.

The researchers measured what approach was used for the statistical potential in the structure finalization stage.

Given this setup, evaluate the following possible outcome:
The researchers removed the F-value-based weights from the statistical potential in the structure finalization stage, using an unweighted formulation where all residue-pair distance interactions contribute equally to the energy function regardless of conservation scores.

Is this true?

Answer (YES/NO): YES